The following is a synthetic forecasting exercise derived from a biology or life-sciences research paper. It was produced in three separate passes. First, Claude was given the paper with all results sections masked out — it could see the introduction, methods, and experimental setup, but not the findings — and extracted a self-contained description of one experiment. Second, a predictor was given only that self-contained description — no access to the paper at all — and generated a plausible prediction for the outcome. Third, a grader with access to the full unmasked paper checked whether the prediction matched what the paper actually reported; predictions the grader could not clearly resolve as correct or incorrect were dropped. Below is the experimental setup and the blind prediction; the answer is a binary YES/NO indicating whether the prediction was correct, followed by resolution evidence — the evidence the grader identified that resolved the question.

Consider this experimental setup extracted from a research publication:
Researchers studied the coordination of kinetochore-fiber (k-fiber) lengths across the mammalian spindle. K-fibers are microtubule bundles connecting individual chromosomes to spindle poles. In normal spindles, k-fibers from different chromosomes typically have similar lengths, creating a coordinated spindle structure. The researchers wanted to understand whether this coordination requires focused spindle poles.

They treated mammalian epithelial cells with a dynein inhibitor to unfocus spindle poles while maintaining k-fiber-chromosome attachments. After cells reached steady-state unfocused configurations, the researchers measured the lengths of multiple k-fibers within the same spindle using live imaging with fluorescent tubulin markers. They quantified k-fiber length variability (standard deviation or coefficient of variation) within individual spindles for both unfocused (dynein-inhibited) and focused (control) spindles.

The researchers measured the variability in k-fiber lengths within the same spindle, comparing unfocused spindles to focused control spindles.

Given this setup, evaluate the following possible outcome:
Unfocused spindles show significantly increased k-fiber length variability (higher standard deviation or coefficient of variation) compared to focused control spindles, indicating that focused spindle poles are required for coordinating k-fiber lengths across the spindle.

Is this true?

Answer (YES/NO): YES